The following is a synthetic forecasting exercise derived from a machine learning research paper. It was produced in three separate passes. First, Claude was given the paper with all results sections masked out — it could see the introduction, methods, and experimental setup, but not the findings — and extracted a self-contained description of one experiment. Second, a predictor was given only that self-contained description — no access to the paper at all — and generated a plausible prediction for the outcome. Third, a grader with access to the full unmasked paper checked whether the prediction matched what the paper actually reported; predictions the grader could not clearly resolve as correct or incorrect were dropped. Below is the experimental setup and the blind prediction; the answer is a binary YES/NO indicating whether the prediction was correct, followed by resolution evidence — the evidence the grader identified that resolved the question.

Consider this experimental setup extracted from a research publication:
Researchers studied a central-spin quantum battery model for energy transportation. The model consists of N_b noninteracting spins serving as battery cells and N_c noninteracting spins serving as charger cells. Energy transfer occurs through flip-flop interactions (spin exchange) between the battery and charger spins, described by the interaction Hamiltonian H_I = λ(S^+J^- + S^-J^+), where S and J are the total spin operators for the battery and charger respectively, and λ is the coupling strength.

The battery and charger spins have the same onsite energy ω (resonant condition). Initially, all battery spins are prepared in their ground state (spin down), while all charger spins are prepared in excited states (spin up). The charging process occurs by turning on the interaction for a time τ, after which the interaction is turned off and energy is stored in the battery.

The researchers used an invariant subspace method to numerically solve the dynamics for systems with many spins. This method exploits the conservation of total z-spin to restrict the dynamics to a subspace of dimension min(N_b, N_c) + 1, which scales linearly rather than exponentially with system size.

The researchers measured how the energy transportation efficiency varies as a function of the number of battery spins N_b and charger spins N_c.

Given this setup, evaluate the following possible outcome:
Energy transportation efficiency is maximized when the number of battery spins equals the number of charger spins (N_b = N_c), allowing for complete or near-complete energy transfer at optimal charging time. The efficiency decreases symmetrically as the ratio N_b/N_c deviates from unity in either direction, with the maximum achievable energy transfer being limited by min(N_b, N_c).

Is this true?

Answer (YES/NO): NO